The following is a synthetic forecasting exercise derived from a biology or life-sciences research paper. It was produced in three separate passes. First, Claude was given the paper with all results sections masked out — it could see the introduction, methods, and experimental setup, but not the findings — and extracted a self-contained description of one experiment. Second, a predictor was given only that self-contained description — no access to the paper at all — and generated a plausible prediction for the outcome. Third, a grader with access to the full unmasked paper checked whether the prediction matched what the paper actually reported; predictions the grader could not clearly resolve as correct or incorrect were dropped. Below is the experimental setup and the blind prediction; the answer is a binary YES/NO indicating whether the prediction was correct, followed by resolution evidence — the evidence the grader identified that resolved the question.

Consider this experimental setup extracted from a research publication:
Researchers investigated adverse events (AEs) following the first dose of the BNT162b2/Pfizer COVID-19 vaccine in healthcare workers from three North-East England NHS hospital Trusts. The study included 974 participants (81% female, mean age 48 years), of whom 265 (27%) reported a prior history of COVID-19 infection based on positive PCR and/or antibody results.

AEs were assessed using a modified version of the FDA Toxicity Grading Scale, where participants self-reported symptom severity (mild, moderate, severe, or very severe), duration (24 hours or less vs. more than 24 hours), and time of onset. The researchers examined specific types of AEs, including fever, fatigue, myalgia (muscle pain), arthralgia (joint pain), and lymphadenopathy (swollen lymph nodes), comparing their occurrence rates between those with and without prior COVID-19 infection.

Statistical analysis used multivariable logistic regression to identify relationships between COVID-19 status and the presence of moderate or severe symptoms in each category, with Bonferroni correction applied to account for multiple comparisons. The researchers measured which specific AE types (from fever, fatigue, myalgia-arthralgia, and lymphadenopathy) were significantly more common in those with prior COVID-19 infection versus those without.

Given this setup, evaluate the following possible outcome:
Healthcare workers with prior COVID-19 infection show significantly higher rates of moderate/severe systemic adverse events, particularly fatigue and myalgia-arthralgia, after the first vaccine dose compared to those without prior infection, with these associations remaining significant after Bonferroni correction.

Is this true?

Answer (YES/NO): YES